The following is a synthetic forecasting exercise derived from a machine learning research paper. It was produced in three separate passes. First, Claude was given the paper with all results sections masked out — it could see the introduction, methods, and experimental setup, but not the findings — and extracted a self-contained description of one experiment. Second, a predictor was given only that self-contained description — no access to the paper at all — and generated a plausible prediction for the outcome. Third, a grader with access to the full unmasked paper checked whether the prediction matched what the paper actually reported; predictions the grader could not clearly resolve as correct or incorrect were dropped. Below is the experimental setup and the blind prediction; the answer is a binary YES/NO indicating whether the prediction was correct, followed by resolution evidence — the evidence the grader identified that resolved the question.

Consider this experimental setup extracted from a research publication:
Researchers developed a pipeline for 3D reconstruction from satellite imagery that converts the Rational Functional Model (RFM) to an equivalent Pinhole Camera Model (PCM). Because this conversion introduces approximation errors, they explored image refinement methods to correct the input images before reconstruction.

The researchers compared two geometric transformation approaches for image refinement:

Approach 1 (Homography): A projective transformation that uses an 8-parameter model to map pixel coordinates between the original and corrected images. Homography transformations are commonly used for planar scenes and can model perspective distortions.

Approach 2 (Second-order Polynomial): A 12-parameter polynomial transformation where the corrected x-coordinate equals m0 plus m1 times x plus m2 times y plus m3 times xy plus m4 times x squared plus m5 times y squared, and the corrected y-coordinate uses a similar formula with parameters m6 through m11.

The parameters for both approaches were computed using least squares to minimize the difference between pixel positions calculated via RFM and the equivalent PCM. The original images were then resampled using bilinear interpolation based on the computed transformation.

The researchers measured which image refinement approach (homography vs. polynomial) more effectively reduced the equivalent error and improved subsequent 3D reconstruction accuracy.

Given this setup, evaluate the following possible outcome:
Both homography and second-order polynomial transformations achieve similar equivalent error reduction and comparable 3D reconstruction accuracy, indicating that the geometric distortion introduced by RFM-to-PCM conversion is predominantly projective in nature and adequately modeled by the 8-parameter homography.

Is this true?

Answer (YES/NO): NO